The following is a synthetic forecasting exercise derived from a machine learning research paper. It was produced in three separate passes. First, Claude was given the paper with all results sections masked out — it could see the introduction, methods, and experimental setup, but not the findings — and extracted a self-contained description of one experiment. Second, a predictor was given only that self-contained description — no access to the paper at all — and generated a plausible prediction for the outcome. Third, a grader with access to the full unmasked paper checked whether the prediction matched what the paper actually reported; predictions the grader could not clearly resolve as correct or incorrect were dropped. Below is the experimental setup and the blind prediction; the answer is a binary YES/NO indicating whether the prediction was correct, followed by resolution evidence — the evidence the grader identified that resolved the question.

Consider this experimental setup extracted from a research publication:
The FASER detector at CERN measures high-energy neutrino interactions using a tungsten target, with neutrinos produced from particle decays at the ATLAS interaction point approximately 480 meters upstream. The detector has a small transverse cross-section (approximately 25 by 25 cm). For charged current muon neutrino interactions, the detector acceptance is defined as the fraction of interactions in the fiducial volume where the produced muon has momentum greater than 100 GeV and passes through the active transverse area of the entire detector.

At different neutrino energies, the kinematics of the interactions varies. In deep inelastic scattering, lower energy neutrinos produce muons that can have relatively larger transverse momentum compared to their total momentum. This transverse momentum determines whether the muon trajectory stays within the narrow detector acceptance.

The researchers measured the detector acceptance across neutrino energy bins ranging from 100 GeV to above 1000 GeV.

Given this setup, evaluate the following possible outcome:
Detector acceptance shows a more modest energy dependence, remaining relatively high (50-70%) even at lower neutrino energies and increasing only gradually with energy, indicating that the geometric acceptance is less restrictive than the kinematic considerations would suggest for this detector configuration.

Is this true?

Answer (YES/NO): NO